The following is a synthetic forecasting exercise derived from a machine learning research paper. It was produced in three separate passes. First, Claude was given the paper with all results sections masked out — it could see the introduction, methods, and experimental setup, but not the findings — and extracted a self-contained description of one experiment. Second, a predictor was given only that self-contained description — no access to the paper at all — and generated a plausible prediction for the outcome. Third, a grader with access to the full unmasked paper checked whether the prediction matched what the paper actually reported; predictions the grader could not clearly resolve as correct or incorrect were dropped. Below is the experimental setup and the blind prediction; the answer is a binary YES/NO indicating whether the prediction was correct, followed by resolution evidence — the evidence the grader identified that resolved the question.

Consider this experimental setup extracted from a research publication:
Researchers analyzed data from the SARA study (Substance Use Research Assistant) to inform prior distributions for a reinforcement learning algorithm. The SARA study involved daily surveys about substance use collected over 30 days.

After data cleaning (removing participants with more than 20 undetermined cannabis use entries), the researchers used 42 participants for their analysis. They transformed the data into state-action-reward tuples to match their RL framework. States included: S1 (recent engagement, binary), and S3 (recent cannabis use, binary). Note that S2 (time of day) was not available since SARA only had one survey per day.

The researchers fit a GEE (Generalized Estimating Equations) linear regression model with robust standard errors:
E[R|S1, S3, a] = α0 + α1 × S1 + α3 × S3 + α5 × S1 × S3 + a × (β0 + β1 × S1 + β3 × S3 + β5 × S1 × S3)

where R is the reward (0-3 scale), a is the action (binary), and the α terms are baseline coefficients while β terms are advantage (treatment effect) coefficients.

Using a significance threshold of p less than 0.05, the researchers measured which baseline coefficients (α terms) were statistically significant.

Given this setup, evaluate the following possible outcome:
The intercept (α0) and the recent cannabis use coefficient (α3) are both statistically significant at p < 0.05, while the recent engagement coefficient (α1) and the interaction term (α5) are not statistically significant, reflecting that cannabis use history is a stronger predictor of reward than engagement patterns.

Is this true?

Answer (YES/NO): YES